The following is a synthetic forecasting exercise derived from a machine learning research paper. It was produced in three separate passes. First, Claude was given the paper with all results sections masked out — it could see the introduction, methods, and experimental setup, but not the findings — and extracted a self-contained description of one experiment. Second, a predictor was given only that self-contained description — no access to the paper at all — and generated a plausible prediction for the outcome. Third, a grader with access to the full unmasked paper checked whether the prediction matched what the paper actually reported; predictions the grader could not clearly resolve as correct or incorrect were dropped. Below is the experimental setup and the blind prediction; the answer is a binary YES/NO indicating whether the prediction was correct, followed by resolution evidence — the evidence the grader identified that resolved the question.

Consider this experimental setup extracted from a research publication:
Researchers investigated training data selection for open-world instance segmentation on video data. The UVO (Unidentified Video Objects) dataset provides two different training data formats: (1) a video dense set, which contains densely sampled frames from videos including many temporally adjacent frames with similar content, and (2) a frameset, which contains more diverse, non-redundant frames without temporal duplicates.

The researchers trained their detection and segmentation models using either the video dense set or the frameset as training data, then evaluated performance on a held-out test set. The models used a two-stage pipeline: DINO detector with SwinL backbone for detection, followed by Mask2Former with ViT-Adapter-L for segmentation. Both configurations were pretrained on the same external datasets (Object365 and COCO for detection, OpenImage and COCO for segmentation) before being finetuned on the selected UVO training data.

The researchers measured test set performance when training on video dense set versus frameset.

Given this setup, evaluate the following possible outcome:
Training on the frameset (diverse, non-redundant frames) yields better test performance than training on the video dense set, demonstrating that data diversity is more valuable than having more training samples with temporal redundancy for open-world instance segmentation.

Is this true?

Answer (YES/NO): YES